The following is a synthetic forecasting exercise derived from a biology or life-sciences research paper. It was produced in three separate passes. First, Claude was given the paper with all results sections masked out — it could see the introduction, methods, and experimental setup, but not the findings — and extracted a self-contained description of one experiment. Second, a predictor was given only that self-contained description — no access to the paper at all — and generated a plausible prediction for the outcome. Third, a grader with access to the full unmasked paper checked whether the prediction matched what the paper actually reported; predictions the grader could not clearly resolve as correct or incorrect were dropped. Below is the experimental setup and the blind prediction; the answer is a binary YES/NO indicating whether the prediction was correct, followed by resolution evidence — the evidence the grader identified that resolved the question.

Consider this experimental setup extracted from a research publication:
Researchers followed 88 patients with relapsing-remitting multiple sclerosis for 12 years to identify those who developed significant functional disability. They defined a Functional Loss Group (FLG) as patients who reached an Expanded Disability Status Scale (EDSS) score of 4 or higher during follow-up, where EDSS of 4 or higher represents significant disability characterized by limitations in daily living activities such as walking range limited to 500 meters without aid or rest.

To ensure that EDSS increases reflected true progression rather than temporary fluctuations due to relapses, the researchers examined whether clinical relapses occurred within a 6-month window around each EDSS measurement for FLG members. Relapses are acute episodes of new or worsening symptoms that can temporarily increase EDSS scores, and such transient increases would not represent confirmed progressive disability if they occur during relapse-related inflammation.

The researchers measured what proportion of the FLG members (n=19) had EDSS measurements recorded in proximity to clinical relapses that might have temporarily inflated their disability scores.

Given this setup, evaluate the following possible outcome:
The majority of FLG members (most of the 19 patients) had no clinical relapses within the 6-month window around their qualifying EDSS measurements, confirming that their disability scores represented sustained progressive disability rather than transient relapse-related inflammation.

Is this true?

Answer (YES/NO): YES